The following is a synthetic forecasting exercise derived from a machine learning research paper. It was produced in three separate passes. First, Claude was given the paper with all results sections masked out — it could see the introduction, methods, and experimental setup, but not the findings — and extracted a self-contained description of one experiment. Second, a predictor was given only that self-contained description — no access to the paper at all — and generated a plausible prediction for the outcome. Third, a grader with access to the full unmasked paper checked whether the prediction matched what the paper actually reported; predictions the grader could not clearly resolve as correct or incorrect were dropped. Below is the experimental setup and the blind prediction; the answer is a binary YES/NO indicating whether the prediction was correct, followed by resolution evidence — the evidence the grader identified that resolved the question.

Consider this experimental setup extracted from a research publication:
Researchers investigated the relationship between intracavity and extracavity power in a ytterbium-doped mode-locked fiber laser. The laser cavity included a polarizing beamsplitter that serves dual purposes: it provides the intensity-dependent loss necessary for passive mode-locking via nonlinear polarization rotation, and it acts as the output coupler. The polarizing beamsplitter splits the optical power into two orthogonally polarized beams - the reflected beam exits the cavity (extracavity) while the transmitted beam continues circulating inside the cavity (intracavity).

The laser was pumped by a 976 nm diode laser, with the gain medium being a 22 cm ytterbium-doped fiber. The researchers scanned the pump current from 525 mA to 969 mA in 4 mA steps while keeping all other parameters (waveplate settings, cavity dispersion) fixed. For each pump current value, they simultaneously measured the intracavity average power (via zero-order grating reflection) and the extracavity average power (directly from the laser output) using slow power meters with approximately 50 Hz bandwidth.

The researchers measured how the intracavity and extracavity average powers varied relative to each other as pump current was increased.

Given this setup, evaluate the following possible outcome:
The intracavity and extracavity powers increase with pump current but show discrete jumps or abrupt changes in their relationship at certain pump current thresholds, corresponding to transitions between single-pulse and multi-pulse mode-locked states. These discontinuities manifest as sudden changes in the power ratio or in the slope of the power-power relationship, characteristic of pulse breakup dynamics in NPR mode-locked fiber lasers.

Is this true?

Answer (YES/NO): NO